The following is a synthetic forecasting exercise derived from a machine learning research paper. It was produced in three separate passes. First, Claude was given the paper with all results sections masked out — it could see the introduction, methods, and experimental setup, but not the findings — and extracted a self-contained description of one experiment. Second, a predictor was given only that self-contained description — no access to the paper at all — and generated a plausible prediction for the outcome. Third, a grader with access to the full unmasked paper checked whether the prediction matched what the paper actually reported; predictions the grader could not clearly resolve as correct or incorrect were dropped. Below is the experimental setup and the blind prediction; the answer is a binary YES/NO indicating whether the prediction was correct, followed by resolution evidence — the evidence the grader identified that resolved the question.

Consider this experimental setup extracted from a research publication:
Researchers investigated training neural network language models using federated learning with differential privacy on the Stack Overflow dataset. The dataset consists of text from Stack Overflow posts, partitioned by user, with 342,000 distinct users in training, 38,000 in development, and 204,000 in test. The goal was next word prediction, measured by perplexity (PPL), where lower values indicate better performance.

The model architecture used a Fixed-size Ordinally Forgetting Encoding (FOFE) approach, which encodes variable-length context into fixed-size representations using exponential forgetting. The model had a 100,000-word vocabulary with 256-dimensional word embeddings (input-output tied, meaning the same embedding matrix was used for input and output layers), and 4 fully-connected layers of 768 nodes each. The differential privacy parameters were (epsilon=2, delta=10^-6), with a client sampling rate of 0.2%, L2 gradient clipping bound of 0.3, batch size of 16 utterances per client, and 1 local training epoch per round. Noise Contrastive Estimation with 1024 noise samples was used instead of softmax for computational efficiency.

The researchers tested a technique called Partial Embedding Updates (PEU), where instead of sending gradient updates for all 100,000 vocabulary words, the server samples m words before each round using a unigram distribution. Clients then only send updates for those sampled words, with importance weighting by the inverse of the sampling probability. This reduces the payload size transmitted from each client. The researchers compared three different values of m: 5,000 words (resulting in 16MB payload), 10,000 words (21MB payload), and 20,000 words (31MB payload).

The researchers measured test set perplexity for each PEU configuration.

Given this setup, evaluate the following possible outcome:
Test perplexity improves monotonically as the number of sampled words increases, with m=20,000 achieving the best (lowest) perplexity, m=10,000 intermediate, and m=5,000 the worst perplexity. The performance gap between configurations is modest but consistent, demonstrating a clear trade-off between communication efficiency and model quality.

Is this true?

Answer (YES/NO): NO